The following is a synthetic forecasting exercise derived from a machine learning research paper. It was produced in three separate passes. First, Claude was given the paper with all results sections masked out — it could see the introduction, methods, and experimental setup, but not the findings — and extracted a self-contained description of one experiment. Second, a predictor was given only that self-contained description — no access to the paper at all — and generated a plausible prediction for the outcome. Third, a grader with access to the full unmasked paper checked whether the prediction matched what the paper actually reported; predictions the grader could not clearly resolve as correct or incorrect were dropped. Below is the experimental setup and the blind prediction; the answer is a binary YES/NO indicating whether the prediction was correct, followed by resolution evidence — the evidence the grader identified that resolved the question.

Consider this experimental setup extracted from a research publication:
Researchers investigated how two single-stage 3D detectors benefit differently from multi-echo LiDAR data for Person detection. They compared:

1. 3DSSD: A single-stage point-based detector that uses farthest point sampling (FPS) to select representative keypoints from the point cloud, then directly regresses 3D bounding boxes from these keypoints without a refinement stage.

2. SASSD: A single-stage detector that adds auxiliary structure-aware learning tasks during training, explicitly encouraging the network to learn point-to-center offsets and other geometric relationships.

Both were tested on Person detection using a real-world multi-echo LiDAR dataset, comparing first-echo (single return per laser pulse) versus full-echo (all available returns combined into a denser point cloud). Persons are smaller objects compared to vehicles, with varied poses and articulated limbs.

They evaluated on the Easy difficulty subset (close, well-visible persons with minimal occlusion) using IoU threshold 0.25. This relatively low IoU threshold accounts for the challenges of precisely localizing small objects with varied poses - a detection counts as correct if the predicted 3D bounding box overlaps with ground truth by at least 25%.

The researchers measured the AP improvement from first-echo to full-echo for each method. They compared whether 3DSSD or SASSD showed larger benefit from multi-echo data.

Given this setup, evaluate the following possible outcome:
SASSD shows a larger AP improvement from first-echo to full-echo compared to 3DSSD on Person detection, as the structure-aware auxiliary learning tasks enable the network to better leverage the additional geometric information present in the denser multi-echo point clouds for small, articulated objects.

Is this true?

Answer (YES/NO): YES